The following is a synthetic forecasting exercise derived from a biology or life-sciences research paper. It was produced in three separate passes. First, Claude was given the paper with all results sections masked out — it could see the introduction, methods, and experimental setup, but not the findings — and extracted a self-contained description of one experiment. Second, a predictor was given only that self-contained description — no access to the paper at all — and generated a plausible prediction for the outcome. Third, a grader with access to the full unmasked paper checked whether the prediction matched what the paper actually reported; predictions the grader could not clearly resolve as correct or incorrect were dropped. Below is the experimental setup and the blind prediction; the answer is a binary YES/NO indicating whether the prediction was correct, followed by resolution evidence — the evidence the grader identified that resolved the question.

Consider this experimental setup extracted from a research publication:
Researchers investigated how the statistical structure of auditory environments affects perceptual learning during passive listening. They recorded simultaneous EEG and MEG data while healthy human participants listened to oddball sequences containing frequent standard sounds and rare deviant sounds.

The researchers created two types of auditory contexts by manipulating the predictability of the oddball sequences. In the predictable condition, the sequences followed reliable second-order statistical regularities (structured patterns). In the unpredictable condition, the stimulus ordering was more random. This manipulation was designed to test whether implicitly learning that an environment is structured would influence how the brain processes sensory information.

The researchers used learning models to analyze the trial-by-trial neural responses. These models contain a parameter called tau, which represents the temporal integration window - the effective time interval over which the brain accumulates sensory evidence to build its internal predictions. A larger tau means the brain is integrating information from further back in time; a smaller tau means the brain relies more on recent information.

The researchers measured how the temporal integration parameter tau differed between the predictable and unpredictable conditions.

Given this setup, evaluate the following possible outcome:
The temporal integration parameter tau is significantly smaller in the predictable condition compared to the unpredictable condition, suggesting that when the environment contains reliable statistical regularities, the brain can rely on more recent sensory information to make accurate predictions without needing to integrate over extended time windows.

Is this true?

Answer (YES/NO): NO